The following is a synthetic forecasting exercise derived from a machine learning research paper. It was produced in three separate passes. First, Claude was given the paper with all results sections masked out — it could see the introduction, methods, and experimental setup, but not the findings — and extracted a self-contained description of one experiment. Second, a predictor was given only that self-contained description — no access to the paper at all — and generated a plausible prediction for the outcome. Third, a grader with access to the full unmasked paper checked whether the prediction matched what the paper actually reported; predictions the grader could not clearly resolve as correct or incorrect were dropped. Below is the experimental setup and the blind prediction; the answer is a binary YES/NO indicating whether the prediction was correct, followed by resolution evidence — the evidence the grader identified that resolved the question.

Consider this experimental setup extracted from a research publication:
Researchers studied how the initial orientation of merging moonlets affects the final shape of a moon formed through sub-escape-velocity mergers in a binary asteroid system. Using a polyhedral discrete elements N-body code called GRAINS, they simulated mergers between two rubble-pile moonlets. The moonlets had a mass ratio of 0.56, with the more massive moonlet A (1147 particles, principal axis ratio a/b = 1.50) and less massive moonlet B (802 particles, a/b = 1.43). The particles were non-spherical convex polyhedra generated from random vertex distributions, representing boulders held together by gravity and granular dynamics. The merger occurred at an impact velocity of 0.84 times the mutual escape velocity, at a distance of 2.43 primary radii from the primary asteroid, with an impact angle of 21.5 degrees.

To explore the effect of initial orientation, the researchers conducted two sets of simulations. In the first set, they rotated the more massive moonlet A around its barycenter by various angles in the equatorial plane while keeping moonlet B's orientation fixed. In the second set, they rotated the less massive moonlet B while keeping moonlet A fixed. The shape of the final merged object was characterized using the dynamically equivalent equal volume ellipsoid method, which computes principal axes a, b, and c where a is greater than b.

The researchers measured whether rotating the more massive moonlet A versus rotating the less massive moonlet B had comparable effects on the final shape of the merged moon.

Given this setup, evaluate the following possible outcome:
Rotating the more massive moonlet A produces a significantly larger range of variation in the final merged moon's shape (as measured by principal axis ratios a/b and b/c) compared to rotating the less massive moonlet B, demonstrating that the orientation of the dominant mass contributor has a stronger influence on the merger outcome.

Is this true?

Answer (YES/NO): YES